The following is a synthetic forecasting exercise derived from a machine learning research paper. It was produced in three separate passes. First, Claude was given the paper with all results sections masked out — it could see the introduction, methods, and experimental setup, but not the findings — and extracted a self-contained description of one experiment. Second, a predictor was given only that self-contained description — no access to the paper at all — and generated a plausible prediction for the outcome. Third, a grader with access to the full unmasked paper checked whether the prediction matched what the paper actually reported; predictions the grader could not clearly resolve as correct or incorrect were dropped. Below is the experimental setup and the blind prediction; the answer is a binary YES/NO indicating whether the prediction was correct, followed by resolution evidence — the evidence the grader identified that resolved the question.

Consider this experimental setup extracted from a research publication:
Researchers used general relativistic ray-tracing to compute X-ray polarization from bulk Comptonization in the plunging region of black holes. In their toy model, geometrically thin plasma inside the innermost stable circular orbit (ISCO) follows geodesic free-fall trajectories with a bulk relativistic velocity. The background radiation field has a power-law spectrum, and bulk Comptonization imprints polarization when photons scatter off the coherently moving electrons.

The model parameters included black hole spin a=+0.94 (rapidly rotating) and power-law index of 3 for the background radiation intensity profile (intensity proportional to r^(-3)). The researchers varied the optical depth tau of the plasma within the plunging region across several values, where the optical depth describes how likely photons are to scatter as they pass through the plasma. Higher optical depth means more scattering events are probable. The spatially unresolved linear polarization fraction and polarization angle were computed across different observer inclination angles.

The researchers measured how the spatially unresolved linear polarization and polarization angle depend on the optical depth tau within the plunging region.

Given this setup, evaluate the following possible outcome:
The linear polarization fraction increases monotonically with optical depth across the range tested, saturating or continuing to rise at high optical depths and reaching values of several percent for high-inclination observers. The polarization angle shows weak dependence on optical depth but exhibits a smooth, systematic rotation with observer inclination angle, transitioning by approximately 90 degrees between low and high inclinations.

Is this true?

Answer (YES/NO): NO